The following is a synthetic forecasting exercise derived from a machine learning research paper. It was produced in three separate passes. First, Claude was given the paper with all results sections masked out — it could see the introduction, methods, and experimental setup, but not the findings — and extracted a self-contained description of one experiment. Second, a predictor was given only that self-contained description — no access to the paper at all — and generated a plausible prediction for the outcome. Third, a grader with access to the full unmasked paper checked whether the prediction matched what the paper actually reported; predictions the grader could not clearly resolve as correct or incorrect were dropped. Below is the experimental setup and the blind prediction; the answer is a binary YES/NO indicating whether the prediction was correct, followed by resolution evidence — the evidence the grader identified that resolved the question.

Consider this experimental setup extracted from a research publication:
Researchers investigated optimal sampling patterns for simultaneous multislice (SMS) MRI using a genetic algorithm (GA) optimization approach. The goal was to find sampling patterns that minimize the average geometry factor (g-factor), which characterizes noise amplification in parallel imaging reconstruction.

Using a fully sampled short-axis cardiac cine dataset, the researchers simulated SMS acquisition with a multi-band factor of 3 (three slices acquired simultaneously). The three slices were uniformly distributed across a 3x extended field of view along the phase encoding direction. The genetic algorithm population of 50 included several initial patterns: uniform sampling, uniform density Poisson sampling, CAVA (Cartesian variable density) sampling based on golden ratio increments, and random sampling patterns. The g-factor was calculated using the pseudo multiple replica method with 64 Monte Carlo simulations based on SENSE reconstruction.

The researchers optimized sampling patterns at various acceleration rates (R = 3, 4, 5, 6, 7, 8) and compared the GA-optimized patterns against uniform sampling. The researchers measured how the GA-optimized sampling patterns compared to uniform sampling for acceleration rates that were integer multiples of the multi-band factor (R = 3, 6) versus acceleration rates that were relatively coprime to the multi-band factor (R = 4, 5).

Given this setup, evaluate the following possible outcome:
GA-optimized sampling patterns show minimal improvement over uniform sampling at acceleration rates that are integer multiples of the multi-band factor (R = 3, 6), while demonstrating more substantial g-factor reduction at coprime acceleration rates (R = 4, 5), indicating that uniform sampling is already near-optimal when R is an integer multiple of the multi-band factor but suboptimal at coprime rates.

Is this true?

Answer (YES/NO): NO